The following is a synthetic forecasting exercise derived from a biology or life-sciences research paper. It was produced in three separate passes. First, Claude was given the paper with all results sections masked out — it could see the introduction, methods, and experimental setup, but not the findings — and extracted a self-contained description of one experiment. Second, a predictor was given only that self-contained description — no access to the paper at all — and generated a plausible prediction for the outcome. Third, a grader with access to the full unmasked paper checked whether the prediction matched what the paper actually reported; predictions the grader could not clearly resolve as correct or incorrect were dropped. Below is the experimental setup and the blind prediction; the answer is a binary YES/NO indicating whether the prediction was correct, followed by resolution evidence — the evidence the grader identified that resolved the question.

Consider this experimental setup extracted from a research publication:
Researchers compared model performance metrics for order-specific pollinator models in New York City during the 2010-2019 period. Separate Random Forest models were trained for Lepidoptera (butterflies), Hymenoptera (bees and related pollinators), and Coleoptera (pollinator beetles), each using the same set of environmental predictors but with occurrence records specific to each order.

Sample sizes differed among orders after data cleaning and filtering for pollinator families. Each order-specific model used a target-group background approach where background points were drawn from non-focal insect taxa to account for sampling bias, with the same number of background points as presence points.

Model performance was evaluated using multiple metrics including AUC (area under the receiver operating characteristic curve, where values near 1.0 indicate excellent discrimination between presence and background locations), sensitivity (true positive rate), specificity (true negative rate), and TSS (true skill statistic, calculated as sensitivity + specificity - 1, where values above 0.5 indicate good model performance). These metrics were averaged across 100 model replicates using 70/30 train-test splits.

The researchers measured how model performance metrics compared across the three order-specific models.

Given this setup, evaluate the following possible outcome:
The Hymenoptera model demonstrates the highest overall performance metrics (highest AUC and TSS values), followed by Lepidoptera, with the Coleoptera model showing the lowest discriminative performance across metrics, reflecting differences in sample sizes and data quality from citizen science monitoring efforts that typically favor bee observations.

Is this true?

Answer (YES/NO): NO